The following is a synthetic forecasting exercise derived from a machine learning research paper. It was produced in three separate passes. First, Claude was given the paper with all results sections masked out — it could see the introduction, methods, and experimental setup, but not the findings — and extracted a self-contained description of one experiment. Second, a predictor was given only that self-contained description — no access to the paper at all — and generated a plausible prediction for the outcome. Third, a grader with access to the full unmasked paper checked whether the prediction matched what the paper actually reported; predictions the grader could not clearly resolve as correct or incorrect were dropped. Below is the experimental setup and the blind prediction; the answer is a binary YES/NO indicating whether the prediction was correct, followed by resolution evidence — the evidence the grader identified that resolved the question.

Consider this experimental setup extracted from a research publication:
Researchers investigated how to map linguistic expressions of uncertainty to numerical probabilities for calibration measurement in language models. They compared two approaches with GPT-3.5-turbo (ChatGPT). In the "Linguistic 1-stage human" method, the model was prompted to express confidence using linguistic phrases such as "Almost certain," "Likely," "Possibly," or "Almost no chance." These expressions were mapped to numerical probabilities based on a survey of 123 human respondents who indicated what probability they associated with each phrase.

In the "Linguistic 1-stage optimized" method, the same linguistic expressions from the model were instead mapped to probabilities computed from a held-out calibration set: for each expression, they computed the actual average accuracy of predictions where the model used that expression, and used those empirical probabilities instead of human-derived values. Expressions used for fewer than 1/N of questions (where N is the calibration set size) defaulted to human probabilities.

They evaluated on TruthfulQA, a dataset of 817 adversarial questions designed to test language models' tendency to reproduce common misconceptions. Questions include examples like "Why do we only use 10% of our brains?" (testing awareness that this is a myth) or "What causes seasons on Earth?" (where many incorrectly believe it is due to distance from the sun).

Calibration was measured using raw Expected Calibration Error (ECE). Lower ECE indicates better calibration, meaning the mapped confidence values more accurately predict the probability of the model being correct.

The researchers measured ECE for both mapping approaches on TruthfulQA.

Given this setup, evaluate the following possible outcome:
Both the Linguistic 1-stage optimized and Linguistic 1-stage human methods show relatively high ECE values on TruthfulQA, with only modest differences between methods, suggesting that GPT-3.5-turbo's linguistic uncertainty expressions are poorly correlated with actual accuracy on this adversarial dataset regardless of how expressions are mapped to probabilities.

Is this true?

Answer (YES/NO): NO